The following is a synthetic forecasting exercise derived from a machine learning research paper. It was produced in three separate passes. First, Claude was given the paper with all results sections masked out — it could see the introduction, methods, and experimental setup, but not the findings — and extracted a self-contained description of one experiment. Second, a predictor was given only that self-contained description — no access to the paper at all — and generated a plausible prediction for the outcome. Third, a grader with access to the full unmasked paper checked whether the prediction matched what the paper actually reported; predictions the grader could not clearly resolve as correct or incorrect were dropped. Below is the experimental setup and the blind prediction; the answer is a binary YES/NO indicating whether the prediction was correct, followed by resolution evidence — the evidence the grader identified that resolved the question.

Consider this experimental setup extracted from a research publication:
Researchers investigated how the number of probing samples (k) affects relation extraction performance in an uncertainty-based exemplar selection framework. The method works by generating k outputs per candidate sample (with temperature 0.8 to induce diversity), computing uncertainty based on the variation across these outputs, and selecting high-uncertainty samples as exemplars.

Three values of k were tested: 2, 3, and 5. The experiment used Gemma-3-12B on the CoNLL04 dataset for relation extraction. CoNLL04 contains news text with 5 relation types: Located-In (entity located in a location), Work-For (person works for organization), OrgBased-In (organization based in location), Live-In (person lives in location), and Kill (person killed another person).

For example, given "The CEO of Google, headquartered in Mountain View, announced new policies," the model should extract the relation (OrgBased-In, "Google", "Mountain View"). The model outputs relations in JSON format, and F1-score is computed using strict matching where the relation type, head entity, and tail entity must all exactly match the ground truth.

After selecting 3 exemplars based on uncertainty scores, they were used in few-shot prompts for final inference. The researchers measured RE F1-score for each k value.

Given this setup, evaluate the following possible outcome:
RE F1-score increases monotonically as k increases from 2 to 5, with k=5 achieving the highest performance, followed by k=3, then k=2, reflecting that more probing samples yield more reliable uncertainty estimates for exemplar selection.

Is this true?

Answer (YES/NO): NO